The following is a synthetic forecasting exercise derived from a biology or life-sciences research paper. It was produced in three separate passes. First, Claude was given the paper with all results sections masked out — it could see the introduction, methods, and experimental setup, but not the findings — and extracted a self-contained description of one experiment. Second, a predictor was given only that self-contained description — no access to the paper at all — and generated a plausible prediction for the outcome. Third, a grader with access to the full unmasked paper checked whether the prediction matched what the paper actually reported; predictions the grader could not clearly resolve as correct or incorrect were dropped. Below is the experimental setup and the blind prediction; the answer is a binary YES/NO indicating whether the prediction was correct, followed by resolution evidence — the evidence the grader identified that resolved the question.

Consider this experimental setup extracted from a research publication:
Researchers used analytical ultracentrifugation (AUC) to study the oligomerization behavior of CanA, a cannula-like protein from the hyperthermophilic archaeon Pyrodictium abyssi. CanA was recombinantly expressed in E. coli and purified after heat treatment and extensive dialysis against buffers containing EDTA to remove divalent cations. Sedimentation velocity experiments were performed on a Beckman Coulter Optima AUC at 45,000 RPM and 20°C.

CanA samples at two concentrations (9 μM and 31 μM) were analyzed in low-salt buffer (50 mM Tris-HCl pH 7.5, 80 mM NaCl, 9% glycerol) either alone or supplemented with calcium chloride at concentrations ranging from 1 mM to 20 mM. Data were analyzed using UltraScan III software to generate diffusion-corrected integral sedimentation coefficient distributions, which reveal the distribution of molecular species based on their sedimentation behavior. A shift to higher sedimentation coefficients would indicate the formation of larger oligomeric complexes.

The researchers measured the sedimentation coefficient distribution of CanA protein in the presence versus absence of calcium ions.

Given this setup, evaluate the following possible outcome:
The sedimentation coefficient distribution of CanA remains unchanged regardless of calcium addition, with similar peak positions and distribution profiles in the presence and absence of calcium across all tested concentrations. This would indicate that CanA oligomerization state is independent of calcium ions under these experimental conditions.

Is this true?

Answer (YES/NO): YES